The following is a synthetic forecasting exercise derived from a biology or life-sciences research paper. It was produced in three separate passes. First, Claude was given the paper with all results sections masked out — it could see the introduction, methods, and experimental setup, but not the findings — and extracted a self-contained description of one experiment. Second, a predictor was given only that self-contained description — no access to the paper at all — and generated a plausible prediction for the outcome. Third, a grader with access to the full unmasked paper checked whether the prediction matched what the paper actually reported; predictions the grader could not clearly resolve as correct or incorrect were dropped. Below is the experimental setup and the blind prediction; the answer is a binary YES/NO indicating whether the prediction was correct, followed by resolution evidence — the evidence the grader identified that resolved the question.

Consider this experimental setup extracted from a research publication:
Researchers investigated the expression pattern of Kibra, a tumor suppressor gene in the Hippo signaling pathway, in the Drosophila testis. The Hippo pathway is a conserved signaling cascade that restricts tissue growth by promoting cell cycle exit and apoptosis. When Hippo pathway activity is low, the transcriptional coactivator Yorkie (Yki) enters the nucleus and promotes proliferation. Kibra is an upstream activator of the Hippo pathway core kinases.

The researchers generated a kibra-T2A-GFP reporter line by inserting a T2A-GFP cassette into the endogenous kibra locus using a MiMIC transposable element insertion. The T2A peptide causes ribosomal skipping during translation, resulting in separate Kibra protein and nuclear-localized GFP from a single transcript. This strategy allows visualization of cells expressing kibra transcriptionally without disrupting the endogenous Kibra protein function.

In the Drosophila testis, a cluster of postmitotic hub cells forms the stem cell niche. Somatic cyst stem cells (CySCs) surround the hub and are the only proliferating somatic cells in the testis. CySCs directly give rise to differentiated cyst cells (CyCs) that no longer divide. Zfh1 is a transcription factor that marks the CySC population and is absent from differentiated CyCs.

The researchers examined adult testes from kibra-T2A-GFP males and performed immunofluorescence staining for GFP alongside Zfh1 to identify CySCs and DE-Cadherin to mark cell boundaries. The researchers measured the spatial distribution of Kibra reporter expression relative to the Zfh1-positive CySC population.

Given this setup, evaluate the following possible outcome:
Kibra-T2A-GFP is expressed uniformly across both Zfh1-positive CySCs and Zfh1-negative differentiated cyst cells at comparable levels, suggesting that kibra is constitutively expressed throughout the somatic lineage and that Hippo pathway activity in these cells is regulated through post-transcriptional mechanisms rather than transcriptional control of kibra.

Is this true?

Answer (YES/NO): NO